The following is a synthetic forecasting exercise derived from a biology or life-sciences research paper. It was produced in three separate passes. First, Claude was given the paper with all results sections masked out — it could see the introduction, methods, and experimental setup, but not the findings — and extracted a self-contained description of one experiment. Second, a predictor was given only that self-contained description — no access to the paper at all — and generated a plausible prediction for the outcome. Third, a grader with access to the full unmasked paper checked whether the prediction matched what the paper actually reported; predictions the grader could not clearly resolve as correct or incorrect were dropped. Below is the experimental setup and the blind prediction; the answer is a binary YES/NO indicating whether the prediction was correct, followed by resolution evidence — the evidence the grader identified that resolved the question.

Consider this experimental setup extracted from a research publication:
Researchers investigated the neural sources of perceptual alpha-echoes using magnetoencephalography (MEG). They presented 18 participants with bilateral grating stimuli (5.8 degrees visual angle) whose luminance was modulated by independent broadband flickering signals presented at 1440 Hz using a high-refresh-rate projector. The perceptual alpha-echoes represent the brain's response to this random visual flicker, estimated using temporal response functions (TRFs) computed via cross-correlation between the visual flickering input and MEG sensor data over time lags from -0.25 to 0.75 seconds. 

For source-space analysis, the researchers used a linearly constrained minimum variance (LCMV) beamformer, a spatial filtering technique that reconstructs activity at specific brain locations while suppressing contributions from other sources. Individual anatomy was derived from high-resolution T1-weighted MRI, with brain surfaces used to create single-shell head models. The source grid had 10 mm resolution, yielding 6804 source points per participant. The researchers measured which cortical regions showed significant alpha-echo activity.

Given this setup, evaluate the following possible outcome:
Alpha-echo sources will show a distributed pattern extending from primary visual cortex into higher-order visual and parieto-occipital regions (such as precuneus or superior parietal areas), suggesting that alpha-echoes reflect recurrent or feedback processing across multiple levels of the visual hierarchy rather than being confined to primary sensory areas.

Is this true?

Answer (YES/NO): NO